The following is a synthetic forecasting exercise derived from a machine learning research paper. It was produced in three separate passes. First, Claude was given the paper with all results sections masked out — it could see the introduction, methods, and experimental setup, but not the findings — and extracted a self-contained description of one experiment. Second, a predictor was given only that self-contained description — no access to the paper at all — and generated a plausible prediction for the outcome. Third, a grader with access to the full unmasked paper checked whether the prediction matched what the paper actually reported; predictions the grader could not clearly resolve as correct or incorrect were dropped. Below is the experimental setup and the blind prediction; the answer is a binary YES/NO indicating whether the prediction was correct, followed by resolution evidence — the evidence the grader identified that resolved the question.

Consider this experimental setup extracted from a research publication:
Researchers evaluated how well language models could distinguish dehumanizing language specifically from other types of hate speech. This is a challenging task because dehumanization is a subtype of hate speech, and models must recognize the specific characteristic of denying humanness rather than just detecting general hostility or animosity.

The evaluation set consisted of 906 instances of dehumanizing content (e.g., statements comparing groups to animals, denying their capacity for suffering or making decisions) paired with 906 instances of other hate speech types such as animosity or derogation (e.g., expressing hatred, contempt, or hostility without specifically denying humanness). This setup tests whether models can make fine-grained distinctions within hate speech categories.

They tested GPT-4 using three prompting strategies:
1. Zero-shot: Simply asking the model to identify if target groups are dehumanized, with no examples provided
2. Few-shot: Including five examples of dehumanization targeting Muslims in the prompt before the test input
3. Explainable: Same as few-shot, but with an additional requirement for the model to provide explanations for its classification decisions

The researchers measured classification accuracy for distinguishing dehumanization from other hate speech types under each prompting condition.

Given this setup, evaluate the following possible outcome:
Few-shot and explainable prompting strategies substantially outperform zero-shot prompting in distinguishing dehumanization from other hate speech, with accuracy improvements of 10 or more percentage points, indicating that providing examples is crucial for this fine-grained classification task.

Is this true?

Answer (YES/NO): NO